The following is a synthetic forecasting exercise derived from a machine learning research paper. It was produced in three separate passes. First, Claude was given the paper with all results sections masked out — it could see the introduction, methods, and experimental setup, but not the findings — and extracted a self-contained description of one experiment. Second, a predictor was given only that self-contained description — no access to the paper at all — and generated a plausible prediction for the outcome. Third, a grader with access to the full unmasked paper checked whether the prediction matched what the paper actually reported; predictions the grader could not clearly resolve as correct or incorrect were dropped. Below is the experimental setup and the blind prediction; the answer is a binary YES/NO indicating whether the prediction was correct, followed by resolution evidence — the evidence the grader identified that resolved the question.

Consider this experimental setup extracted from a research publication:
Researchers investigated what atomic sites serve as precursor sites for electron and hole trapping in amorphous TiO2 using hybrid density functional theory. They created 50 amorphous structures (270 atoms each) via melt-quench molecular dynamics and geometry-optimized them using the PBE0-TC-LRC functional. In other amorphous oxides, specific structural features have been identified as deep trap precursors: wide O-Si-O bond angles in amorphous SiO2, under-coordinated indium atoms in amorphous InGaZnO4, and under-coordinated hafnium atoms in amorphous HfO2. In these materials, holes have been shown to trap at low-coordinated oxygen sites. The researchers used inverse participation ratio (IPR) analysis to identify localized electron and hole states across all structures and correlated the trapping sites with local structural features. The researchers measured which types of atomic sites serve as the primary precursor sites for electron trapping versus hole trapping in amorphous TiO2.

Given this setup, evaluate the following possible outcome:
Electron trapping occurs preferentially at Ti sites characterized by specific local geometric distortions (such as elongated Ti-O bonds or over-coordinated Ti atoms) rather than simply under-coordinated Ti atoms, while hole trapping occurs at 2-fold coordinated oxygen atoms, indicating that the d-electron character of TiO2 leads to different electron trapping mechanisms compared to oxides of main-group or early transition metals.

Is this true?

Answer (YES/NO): NO